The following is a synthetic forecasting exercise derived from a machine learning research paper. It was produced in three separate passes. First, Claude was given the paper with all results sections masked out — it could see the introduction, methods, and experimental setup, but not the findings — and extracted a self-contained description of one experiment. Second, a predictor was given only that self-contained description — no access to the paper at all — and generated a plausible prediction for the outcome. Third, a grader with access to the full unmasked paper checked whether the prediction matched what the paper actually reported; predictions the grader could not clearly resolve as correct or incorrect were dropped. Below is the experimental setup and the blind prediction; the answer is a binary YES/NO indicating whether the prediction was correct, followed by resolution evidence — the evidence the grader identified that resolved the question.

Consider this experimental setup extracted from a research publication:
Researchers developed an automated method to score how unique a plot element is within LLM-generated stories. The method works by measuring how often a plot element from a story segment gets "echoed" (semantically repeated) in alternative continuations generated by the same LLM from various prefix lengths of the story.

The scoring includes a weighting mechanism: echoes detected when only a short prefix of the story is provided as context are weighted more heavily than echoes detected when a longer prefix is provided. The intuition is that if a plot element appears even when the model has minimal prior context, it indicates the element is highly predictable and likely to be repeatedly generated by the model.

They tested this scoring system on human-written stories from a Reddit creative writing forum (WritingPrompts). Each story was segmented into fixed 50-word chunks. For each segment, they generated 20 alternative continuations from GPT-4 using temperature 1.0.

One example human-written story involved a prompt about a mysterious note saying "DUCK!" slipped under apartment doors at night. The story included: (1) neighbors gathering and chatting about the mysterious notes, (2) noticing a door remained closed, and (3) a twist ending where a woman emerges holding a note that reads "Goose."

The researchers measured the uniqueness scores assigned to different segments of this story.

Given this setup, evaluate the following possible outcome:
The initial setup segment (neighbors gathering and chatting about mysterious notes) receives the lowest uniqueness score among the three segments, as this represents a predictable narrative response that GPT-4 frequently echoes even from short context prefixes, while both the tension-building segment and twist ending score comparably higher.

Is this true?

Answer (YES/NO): YES